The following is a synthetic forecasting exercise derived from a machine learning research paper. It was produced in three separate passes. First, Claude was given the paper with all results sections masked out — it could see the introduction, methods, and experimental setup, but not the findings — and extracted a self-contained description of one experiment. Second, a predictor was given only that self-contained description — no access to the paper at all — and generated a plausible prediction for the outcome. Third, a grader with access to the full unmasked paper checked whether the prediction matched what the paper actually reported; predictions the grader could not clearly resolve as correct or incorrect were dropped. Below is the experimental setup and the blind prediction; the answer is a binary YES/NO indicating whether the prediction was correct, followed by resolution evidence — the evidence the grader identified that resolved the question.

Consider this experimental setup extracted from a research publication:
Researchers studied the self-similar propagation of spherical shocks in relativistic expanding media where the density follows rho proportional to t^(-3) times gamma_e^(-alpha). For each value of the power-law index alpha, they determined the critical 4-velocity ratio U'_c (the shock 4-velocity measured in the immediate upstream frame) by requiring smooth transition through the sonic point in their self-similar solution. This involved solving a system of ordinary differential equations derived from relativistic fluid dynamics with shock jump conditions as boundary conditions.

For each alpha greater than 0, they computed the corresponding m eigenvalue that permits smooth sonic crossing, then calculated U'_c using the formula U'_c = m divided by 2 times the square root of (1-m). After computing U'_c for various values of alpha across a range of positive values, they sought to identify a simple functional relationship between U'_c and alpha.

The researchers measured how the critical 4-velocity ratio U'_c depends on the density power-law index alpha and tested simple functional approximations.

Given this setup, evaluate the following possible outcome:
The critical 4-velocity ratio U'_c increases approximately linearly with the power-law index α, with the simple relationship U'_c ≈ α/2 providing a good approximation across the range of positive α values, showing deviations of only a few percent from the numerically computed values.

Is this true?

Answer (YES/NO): NO